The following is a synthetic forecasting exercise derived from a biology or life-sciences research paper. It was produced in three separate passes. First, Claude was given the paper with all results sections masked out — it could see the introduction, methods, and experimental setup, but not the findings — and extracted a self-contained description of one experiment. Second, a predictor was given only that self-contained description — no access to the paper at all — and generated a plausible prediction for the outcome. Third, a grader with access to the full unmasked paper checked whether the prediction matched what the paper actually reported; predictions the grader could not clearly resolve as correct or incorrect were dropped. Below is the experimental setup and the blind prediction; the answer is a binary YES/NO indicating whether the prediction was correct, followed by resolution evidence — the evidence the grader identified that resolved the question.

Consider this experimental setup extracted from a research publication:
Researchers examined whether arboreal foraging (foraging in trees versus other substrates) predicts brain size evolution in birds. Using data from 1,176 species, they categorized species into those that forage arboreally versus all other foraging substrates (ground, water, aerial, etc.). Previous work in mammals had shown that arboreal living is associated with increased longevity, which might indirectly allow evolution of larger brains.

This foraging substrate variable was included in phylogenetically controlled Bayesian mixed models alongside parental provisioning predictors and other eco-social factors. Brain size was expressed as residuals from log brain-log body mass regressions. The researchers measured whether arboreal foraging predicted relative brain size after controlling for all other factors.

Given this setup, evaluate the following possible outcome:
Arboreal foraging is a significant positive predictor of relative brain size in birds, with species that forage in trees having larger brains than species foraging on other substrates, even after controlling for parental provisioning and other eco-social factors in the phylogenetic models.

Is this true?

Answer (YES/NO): YES